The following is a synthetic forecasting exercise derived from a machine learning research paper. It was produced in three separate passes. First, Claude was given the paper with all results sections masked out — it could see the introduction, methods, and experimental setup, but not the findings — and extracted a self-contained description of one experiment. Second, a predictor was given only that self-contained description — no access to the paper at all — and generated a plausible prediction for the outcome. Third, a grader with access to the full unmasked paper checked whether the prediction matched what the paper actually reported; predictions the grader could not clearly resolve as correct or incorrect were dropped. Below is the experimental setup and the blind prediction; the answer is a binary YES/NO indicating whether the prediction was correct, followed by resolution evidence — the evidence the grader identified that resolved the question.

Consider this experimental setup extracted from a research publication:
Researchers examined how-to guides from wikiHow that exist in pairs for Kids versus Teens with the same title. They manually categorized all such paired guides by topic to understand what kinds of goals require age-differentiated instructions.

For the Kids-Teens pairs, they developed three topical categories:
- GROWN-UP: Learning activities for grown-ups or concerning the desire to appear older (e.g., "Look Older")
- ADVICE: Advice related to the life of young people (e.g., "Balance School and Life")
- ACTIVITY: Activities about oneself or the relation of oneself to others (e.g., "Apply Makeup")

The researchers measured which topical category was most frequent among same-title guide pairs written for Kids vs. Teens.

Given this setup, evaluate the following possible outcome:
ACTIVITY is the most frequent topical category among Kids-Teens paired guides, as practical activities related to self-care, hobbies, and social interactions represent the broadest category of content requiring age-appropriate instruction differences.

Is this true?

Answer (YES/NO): YES